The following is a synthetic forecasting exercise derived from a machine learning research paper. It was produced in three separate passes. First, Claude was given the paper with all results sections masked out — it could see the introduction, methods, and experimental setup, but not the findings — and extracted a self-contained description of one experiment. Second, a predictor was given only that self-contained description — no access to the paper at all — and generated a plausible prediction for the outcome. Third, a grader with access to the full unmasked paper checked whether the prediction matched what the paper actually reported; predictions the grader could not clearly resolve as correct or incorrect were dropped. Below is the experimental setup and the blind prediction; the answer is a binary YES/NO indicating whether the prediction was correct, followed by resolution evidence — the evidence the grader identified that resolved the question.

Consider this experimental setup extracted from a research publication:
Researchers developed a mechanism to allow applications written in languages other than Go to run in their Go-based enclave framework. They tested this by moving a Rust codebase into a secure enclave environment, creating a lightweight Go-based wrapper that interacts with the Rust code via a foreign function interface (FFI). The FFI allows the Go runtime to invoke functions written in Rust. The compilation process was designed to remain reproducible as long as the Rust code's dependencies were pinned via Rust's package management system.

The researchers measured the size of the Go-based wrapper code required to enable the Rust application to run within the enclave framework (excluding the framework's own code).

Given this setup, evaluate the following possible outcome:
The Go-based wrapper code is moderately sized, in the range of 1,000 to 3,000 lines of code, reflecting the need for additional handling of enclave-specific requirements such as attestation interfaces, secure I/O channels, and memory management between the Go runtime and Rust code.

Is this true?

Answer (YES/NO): NO